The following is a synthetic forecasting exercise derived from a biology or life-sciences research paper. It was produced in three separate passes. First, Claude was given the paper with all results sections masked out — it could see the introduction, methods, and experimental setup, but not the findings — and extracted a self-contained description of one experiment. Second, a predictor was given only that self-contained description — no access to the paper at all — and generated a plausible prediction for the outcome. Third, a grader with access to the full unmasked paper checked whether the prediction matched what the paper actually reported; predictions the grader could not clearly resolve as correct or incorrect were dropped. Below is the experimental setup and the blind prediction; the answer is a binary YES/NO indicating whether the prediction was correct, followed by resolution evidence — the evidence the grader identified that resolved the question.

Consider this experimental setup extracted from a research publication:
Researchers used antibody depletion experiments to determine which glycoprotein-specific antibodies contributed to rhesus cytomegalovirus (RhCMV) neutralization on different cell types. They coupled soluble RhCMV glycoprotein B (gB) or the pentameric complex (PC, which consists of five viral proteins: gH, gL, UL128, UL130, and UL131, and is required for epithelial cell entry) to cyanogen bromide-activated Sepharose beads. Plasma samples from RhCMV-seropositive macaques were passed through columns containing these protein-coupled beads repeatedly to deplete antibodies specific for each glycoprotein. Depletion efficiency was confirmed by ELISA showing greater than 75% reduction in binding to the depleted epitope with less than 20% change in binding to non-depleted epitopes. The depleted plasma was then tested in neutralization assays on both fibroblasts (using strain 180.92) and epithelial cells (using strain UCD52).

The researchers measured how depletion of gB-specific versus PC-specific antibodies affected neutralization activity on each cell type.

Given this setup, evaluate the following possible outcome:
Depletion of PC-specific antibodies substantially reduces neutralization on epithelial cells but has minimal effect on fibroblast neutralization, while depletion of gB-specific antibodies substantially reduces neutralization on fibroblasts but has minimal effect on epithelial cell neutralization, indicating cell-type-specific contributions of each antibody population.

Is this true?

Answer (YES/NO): NO